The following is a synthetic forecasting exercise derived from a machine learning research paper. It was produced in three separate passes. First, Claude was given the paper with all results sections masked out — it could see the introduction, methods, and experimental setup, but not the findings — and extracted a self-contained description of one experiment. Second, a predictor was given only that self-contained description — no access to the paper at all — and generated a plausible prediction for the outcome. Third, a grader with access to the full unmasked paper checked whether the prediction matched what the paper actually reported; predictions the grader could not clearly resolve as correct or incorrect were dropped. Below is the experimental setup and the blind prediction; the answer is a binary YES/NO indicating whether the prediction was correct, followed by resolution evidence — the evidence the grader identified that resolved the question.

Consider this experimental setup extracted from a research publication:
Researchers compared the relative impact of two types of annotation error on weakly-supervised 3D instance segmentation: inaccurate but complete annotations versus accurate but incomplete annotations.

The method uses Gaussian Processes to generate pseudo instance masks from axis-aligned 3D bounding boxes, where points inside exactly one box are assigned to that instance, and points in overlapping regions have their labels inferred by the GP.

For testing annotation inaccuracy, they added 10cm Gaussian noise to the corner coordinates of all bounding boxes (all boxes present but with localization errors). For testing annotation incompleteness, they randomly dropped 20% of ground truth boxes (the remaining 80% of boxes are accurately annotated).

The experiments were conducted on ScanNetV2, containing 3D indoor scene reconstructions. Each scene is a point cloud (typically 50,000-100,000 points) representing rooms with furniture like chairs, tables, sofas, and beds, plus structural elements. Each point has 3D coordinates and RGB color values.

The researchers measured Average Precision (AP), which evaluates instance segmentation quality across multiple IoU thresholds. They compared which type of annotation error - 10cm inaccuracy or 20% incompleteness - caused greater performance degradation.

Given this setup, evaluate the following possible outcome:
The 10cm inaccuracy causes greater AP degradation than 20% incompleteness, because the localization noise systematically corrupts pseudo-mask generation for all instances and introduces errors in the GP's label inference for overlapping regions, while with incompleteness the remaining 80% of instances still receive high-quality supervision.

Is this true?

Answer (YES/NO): YES